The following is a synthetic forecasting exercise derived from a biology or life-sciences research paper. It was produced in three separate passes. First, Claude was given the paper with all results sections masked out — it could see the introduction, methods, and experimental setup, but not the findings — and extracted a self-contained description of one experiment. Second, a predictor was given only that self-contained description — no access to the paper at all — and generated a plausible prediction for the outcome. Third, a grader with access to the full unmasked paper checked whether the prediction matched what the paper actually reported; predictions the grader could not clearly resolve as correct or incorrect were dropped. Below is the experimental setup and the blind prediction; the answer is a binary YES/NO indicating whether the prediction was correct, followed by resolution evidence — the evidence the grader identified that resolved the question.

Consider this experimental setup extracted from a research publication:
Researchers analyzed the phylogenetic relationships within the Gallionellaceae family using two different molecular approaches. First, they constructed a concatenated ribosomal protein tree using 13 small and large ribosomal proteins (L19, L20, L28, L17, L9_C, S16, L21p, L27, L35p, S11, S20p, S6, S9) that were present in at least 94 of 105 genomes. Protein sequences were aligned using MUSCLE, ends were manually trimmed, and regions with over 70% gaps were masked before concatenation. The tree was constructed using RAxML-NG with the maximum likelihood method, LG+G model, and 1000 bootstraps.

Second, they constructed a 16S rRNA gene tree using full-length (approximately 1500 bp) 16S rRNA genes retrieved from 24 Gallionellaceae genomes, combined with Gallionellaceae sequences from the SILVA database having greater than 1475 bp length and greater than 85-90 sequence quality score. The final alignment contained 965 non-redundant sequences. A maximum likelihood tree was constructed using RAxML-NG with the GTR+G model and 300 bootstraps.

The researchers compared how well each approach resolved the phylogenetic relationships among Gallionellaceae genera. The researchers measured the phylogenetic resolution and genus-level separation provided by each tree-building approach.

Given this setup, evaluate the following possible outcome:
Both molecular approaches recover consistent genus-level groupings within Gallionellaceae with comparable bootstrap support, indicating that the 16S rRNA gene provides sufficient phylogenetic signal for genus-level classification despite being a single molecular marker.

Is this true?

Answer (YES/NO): NO